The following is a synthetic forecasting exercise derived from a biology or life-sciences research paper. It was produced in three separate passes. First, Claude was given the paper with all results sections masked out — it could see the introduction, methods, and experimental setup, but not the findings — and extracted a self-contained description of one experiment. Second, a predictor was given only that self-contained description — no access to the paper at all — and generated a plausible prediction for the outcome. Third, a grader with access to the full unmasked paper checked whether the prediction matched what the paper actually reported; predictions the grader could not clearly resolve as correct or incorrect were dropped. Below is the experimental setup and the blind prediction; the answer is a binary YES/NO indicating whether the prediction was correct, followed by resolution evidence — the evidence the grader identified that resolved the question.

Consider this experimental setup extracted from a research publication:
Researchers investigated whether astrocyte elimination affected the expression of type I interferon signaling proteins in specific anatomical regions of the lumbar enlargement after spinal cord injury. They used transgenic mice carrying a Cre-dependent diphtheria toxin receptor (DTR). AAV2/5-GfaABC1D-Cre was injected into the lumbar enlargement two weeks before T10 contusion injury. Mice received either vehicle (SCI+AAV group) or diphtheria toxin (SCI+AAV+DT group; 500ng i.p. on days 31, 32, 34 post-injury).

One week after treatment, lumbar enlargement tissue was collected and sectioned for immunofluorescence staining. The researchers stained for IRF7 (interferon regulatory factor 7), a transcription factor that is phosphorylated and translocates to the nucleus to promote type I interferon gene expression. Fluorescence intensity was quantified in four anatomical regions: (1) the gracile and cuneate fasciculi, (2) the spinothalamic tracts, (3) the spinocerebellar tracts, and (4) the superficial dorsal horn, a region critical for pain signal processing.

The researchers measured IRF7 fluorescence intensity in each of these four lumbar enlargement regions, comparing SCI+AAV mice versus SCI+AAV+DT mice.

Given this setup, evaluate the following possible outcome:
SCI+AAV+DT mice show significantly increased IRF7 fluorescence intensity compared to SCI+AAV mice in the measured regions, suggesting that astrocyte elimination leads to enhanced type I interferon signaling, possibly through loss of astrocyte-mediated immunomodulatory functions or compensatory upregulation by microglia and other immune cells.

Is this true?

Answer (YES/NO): YES